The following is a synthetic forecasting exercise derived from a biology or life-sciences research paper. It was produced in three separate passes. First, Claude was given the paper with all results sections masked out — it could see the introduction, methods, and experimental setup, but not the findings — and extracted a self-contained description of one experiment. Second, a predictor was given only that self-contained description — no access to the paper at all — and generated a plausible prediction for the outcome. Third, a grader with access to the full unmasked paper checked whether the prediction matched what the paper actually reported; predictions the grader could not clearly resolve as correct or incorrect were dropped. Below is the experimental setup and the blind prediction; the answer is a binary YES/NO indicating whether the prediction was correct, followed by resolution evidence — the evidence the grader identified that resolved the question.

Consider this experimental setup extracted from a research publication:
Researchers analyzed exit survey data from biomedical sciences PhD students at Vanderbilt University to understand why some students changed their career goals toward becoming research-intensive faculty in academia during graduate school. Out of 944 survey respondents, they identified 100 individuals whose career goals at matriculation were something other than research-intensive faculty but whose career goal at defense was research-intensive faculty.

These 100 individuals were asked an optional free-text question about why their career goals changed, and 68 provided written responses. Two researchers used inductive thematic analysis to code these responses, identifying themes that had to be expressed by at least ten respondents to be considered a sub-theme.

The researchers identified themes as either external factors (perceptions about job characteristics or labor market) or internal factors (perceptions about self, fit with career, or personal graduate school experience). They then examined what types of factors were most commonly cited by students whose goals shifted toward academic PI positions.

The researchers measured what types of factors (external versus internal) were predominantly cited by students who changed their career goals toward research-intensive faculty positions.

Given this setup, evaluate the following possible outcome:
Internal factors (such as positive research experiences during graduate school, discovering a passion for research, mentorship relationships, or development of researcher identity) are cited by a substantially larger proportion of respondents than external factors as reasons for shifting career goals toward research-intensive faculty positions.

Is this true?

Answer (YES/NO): YES